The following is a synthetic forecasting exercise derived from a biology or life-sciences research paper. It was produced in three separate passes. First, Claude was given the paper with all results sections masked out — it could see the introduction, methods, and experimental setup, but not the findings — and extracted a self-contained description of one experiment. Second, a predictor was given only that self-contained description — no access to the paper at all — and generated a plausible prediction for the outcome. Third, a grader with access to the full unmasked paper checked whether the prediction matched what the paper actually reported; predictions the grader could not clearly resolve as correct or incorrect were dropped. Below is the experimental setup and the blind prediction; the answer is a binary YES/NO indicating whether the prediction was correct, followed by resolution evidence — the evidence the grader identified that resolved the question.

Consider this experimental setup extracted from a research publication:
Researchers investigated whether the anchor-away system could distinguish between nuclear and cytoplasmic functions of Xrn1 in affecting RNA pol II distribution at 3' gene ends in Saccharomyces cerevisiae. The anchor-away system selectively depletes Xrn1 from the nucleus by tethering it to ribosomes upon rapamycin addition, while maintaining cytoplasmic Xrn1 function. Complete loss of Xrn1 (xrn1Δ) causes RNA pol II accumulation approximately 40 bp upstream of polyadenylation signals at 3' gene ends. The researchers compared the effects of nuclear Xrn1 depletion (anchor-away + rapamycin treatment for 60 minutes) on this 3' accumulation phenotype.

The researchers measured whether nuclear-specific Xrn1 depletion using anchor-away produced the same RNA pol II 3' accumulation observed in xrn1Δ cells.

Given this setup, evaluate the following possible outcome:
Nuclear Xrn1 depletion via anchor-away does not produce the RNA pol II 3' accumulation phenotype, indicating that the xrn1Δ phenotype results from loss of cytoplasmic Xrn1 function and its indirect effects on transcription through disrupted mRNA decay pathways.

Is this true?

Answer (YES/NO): YES